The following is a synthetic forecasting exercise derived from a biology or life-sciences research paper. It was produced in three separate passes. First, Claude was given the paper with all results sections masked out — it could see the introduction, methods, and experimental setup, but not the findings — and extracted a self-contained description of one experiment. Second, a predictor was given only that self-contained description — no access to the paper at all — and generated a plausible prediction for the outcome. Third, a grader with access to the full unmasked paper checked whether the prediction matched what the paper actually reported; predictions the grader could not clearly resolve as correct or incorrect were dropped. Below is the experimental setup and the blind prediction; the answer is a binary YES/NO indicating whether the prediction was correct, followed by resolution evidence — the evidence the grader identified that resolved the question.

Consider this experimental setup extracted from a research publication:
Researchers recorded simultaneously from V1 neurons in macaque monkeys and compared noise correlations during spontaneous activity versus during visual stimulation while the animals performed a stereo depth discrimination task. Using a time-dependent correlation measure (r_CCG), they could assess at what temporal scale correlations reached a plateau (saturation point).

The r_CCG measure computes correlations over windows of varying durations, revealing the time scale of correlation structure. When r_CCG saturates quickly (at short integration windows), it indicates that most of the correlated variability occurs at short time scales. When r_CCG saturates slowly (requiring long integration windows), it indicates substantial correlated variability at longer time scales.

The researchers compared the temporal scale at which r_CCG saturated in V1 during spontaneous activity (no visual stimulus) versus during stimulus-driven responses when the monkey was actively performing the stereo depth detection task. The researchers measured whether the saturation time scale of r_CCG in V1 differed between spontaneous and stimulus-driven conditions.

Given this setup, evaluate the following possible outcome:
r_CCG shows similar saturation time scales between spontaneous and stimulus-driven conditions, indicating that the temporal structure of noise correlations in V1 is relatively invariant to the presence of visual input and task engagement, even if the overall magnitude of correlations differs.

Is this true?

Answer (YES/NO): NO